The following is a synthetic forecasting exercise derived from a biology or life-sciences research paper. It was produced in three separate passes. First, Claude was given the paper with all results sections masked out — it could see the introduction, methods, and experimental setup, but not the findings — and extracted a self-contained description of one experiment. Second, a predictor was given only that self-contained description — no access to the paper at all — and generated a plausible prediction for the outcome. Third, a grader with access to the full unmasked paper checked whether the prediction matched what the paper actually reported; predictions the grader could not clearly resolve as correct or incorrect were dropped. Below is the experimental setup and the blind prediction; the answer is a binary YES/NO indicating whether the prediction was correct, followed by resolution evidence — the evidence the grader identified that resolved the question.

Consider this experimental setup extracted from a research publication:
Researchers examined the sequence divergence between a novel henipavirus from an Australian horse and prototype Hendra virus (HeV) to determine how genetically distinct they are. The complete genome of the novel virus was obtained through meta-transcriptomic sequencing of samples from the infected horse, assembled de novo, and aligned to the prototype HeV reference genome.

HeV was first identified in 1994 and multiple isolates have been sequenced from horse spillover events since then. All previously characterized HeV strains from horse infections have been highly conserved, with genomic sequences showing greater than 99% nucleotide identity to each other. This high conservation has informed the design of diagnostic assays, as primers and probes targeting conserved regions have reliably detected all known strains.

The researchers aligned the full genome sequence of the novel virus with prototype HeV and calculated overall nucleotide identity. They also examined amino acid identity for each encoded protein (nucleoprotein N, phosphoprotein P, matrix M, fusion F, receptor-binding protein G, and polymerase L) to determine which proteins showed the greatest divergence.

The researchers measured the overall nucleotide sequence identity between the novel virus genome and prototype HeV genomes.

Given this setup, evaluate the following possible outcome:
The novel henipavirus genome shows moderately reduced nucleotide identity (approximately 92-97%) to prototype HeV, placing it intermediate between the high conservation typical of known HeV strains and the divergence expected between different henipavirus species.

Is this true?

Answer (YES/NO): NO